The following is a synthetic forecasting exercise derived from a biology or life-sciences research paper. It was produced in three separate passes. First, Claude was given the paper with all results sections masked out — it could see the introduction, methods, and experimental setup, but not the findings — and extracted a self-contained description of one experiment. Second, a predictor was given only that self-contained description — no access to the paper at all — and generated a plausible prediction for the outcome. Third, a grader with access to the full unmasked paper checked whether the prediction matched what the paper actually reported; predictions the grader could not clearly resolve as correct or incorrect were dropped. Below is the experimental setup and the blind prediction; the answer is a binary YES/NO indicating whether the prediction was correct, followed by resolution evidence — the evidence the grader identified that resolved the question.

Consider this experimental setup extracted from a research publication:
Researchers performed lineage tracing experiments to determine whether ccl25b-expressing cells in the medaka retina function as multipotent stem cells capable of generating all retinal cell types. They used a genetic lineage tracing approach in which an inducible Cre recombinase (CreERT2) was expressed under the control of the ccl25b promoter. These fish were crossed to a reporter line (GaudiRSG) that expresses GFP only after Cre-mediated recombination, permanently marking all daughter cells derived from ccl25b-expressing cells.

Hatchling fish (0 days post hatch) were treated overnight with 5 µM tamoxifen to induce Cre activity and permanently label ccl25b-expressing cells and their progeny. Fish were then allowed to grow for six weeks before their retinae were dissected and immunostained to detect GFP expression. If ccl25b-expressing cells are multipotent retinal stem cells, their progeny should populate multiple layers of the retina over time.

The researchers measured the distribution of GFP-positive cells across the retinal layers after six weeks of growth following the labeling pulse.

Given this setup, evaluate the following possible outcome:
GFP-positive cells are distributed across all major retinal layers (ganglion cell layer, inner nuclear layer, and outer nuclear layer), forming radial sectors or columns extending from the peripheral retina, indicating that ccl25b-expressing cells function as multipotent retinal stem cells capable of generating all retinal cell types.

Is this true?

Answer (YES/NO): YES